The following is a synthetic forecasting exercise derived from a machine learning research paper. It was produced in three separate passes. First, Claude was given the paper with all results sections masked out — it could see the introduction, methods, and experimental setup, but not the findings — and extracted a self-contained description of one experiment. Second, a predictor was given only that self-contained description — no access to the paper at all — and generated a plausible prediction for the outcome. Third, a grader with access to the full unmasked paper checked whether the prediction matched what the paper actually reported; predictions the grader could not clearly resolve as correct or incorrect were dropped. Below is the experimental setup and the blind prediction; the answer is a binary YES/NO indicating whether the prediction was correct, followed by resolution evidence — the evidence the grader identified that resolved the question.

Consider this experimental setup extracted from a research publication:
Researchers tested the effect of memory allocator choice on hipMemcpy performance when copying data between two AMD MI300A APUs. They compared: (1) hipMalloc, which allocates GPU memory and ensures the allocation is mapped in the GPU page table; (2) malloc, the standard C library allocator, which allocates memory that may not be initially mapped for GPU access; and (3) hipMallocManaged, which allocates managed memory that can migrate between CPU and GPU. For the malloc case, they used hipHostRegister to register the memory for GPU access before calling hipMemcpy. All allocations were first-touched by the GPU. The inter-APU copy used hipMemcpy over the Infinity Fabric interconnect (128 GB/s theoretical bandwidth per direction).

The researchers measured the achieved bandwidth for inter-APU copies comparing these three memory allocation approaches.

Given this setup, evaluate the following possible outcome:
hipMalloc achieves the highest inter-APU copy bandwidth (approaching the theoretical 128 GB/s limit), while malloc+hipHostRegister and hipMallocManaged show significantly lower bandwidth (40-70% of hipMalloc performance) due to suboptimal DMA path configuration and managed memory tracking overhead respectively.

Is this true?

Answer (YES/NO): NO